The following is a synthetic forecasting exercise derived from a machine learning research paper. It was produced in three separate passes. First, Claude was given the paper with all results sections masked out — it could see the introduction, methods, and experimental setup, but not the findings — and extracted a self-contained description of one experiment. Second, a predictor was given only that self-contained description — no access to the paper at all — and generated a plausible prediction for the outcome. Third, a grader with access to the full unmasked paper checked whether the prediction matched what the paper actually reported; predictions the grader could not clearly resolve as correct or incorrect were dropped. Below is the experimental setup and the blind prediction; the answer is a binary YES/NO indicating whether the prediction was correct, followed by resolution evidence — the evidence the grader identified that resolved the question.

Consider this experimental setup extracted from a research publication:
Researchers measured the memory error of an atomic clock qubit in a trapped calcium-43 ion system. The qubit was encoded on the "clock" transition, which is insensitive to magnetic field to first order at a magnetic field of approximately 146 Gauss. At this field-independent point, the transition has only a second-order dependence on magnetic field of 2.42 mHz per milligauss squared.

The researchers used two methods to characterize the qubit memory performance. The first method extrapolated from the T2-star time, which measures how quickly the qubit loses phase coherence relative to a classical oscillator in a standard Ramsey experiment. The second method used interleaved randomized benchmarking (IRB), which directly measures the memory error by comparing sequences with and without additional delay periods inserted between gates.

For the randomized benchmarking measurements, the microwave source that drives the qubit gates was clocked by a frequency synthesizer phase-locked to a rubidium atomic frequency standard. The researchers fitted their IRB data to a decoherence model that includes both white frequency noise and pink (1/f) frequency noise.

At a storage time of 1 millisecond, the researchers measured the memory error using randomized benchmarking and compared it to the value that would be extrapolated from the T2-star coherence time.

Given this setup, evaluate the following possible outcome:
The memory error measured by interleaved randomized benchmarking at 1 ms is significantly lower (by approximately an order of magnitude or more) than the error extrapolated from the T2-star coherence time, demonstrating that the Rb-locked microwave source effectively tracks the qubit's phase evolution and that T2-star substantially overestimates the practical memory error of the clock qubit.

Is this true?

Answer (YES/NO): YES